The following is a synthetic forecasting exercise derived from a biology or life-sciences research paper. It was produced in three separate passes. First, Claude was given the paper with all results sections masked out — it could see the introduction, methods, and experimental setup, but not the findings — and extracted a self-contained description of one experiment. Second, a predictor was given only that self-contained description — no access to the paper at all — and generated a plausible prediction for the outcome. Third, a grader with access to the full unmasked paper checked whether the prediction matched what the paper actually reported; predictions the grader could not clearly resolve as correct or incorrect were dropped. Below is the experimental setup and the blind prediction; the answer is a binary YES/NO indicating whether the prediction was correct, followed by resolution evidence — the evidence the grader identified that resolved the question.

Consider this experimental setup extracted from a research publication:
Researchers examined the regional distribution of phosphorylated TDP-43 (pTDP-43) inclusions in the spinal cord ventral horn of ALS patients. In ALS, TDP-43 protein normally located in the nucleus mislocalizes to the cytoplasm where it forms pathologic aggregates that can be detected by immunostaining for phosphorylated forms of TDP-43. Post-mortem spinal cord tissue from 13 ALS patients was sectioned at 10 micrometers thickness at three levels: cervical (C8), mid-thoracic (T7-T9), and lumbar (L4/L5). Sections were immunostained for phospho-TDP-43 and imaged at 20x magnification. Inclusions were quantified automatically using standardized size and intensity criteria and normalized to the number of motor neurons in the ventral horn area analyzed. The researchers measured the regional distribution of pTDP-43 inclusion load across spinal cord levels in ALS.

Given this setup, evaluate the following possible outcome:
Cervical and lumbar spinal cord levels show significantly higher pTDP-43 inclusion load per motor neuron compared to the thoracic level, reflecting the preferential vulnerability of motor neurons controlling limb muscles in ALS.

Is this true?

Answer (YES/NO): NO